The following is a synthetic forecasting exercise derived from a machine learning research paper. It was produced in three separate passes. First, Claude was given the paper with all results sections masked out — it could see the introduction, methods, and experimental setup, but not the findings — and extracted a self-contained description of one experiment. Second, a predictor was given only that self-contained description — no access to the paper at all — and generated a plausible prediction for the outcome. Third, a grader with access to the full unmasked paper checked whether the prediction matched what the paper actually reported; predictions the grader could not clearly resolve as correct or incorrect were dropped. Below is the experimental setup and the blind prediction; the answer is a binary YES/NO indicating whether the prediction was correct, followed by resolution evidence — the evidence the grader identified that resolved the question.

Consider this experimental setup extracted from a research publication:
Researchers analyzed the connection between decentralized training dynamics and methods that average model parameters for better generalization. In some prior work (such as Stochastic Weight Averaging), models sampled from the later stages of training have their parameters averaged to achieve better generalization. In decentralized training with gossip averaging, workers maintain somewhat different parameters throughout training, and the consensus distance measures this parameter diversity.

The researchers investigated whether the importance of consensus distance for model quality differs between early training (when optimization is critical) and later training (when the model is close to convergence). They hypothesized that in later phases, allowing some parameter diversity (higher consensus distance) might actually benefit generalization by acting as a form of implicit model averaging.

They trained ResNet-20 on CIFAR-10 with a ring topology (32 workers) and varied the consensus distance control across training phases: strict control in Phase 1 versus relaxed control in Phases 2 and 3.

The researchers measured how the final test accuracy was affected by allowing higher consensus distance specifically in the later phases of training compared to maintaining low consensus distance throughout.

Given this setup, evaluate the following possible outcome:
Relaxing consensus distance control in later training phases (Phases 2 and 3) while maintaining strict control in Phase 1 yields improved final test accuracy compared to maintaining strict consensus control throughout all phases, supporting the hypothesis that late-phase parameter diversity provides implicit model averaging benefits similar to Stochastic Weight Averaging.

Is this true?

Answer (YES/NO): YES